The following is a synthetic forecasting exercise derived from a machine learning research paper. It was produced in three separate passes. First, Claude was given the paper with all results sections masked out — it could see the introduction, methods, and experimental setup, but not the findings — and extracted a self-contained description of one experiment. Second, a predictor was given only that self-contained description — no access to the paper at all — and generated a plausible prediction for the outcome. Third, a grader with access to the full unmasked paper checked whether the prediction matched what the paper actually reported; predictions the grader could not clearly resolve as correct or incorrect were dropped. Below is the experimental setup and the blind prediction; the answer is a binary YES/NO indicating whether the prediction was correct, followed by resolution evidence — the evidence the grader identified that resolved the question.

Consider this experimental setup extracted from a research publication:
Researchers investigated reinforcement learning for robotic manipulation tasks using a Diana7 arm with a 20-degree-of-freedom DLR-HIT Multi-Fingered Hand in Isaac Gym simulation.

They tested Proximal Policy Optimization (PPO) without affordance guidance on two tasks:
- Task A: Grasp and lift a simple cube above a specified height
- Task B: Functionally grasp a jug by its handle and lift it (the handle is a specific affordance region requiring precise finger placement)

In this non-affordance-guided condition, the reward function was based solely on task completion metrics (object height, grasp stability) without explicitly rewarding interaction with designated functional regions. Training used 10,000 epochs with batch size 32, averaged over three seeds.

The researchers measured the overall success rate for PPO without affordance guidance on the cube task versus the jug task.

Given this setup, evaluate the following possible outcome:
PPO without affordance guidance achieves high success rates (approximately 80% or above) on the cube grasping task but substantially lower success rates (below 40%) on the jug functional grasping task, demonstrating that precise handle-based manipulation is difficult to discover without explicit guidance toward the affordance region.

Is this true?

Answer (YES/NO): NO